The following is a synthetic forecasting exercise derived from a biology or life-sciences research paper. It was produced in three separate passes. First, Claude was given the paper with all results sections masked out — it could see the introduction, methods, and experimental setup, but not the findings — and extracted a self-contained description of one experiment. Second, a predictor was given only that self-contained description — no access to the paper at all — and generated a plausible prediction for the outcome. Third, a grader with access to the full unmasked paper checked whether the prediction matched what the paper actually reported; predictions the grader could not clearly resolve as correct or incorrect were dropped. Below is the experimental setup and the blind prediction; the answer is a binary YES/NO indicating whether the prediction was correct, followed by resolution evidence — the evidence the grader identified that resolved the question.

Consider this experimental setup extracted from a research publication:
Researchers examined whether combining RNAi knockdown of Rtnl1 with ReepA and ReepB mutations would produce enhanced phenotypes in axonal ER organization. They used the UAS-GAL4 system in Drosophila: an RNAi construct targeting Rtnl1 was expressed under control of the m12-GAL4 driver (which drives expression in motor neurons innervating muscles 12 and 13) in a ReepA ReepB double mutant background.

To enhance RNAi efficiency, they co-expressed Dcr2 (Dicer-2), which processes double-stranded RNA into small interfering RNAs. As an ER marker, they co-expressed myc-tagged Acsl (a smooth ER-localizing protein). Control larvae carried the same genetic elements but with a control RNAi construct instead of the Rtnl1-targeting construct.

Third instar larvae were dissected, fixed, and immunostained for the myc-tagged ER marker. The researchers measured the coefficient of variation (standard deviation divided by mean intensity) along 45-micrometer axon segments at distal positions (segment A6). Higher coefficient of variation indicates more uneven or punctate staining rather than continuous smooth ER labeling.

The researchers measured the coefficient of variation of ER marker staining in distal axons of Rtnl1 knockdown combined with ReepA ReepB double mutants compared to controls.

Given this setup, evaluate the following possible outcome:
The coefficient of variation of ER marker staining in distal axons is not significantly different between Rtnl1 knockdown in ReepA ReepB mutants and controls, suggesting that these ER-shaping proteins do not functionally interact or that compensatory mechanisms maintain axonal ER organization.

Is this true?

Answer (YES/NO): NO